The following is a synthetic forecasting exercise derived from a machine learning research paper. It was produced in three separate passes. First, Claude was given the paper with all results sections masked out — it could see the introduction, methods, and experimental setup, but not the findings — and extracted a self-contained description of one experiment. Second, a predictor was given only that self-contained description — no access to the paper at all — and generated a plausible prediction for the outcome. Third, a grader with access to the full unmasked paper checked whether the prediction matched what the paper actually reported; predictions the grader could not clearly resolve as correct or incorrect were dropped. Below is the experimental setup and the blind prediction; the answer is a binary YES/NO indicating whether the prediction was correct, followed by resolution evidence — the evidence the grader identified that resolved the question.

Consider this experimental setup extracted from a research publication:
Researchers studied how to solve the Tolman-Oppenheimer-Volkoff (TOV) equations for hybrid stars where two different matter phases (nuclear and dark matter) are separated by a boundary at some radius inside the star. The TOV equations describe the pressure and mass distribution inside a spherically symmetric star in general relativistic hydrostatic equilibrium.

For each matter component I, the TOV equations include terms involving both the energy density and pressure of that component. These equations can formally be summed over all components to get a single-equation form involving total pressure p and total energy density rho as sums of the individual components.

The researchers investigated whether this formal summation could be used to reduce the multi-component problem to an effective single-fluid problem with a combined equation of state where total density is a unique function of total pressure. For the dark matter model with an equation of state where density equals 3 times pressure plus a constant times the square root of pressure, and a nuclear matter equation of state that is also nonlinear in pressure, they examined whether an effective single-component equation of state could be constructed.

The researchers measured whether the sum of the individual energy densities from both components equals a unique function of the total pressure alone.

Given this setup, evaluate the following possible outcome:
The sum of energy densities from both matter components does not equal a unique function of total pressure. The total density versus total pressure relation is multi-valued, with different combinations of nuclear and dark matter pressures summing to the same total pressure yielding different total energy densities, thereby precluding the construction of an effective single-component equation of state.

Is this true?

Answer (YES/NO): YES